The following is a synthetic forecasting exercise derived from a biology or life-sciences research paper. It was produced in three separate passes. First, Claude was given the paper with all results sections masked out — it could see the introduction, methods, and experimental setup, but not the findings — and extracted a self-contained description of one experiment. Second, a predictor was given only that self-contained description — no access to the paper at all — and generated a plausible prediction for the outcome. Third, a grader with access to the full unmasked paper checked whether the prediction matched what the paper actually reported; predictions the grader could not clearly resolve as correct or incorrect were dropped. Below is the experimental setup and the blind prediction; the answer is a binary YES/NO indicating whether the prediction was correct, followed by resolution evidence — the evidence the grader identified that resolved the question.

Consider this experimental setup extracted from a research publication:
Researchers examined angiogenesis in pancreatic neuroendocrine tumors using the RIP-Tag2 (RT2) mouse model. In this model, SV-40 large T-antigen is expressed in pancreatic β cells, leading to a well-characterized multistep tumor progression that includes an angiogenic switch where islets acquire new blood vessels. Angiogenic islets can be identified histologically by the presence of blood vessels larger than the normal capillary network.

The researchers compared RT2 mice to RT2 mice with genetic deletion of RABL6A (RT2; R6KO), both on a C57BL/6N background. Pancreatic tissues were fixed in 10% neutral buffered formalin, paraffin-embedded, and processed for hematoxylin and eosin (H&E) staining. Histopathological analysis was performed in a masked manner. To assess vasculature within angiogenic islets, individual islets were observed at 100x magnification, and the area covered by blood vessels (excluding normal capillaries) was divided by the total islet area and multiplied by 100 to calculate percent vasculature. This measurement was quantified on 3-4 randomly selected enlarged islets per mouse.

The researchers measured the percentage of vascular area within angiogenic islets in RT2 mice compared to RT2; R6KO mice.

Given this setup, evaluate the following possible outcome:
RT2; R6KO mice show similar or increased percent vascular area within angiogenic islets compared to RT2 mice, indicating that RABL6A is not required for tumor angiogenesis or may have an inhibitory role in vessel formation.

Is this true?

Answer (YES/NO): NO